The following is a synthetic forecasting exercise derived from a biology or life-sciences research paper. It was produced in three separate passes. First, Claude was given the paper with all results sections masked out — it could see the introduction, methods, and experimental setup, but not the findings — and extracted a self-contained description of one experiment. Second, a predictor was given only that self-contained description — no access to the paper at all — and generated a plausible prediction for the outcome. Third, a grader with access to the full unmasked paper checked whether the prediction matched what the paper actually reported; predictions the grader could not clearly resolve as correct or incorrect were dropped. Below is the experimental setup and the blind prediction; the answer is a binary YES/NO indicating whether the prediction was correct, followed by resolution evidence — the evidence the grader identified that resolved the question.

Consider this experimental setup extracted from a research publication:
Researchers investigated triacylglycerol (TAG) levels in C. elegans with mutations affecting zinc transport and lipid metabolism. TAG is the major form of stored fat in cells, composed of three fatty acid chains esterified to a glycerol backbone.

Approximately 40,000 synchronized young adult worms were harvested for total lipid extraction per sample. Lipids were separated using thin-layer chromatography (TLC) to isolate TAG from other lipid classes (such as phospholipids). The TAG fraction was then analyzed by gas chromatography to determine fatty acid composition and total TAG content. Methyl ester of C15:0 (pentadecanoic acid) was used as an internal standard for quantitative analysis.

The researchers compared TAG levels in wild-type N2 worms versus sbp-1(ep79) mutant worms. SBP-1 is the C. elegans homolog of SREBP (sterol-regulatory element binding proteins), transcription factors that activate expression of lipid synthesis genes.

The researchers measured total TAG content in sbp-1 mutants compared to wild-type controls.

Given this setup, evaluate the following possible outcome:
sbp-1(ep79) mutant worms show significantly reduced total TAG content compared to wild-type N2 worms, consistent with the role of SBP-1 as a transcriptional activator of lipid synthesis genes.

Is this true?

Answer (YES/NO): YES